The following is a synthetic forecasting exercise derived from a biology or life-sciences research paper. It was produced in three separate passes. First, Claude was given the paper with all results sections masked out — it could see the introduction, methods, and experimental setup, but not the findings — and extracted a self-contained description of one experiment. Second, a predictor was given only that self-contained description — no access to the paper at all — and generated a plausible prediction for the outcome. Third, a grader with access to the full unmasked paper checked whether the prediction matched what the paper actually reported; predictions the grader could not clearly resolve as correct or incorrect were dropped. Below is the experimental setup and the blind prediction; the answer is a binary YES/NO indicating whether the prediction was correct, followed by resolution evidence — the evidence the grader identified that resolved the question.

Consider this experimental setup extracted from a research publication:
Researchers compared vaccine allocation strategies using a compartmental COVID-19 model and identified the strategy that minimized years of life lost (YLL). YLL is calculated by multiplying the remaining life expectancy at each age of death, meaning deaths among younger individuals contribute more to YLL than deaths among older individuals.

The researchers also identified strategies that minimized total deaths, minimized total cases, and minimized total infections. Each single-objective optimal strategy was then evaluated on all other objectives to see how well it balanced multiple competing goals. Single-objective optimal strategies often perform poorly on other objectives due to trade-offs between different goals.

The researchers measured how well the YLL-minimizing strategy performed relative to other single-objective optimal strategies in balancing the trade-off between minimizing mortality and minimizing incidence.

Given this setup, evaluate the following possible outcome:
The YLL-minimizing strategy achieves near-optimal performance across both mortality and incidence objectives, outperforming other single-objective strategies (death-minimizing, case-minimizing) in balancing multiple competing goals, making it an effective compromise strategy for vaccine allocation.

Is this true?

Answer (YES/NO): YES